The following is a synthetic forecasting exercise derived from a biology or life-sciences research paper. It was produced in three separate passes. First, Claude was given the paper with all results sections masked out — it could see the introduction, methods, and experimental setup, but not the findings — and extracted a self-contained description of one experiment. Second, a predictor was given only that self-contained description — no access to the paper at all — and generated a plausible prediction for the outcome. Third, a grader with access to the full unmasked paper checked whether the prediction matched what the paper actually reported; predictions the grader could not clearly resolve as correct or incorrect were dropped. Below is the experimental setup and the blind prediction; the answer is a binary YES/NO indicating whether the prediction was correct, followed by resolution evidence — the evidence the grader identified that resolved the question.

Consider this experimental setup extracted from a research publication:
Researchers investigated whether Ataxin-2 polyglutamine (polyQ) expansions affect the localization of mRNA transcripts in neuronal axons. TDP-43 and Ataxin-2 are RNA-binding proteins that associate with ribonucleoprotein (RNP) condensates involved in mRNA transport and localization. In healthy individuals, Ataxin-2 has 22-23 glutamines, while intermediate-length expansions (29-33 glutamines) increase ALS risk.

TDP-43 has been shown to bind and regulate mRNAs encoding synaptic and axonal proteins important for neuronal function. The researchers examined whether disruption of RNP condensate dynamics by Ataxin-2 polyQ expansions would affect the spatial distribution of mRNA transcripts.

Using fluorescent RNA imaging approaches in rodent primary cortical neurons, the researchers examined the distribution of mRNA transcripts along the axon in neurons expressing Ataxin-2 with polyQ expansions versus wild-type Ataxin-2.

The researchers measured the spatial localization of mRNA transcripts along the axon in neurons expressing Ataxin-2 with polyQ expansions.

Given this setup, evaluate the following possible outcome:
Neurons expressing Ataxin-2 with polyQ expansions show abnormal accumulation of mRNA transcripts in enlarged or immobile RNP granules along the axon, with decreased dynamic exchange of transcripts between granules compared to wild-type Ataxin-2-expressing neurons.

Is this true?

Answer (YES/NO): NO